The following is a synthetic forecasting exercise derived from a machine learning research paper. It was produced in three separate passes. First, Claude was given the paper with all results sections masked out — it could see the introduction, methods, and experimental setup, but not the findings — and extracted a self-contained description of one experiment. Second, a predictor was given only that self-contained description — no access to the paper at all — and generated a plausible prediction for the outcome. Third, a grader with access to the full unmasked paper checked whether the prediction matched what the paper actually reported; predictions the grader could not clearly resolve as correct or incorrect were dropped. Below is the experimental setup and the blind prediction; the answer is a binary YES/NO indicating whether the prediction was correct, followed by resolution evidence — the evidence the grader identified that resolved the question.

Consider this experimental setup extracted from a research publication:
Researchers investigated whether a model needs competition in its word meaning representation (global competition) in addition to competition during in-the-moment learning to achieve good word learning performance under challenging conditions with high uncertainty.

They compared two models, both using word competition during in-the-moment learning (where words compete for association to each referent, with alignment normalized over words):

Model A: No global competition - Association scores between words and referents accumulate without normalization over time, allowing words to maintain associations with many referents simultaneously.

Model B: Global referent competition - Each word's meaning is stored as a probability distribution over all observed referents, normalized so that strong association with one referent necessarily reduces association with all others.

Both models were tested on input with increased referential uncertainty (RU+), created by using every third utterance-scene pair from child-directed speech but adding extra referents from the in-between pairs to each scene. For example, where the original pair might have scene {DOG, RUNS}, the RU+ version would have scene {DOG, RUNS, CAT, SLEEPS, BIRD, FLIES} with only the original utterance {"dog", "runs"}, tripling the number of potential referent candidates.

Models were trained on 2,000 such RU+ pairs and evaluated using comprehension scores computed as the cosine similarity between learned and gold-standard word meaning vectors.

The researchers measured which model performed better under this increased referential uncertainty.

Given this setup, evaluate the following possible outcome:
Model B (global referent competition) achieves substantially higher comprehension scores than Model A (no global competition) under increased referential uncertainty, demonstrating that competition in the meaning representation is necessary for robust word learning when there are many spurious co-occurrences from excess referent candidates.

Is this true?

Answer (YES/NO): NO